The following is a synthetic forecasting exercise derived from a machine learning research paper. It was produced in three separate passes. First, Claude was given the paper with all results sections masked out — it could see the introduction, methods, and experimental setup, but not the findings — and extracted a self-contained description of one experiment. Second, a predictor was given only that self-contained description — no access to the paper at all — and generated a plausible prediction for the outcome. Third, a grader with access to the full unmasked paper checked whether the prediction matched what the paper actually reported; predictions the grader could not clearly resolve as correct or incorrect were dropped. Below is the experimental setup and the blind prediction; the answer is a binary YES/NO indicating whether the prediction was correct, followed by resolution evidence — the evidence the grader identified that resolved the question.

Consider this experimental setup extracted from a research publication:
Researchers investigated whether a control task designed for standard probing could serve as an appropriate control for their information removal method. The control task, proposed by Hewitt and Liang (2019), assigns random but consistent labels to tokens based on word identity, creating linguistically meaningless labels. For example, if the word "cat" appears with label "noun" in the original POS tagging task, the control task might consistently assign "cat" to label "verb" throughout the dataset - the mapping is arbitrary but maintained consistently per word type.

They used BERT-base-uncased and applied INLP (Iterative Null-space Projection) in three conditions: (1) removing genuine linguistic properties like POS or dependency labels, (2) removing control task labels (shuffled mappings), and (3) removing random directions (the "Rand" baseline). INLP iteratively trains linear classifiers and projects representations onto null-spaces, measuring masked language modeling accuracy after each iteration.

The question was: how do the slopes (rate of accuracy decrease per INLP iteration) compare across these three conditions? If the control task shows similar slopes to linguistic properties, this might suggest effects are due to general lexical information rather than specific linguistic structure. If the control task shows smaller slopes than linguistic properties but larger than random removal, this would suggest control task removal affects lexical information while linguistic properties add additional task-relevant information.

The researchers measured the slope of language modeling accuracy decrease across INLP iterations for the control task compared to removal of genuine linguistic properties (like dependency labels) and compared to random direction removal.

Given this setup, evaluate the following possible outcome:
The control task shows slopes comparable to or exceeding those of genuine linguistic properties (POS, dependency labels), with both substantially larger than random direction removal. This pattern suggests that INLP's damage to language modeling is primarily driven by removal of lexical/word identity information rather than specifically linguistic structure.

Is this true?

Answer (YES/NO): NO